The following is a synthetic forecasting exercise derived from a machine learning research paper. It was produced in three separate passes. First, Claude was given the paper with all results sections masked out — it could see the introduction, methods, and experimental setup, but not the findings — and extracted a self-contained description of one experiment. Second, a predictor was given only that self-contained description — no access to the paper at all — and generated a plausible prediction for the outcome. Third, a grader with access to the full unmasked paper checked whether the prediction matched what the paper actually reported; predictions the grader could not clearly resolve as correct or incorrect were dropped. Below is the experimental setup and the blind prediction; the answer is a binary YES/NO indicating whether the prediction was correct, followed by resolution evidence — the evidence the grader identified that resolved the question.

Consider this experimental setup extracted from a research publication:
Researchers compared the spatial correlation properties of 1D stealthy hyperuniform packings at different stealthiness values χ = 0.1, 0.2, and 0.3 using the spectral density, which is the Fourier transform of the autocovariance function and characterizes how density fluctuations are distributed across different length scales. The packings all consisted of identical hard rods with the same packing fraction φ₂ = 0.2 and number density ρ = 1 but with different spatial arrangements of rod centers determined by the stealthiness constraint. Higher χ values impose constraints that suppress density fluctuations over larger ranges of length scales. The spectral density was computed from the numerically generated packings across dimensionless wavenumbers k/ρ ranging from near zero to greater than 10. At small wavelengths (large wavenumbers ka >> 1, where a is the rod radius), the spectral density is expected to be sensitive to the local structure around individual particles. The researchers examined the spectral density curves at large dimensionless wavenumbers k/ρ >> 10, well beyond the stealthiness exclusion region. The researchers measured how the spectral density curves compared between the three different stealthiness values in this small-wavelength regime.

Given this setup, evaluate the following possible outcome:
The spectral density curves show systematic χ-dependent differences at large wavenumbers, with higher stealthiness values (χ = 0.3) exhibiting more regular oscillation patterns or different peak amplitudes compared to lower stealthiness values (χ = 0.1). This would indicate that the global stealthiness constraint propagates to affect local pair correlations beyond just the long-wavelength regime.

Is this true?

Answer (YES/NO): NO